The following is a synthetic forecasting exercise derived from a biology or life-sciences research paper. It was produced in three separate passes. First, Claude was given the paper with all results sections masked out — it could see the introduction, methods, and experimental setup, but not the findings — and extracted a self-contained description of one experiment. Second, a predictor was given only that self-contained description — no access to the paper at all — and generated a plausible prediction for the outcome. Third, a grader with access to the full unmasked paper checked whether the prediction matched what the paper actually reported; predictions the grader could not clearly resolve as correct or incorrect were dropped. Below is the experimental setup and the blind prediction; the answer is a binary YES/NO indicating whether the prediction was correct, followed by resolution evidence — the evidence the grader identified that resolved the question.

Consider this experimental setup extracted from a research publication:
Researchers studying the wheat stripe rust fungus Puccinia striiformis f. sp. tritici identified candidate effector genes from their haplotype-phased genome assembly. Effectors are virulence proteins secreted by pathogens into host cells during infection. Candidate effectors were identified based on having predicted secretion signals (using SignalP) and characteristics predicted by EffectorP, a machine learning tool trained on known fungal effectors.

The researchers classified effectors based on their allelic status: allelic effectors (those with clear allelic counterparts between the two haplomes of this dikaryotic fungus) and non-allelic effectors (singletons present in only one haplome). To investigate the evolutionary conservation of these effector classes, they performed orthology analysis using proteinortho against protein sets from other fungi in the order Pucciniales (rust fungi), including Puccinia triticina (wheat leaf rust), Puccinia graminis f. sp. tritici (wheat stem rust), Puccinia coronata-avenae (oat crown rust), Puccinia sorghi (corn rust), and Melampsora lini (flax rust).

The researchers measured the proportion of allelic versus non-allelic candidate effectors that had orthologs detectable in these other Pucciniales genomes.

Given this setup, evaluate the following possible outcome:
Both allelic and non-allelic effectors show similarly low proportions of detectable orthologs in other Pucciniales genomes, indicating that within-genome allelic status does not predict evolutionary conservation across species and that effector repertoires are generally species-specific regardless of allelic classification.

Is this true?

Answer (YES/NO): NO